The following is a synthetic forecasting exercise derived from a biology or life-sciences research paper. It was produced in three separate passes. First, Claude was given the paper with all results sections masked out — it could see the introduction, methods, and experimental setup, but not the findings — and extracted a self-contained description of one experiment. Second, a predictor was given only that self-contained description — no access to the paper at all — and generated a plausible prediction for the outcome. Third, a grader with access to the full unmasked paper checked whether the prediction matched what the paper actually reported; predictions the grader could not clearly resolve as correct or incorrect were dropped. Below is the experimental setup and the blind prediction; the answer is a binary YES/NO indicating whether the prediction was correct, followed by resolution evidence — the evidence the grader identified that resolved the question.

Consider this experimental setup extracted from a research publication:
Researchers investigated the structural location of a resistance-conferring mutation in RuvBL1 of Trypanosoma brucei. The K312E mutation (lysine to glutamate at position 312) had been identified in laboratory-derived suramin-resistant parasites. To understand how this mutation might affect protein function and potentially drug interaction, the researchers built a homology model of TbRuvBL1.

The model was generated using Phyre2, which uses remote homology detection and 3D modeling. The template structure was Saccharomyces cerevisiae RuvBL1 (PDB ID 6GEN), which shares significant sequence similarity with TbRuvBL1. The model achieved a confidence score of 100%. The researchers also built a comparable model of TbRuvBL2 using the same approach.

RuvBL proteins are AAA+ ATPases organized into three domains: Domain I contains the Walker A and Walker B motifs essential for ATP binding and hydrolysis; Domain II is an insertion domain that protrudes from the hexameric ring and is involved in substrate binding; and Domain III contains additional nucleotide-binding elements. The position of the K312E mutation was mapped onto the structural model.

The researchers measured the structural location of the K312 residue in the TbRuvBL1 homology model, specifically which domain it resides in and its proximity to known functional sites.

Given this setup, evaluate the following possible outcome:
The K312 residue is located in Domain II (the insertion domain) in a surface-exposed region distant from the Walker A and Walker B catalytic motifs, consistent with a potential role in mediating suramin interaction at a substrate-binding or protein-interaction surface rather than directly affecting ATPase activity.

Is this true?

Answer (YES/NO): NO